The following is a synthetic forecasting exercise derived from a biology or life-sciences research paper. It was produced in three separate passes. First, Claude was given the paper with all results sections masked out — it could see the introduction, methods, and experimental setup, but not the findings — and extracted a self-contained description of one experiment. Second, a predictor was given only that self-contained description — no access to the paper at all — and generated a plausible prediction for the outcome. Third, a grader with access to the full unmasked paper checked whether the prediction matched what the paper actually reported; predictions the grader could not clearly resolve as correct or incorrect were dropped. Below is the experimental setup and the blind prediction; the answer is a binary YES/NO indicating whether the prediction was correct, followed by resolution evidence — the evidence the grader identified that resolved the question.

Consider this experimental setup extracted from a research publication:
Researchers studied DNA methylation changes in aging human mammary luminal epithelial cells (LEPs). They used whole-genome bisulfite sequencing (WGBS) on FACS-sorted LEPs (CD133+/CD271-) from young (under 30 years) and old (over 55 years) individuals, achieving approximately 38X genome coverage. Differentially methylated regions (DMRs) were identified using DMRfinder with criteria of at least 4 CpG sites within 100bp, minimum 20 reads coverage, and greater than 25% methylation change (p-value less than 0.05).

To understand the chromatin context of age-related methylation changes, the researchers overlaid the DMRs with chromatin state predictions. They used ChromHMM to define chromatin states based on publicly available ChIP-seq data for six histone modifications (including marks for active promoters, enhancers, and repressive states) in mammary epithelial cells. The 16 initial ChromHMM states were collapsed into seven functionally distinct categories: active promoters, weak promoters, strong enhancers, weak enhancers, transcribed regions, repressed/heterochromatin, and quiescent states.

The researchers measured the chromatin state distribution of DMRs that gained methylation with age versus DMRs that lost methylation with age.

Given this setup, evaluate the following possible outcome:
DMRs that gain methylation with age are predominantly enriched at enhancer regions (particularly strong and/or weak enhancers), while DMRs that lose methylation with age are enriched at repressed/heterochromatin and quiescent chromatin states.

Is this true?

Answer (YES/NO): NO